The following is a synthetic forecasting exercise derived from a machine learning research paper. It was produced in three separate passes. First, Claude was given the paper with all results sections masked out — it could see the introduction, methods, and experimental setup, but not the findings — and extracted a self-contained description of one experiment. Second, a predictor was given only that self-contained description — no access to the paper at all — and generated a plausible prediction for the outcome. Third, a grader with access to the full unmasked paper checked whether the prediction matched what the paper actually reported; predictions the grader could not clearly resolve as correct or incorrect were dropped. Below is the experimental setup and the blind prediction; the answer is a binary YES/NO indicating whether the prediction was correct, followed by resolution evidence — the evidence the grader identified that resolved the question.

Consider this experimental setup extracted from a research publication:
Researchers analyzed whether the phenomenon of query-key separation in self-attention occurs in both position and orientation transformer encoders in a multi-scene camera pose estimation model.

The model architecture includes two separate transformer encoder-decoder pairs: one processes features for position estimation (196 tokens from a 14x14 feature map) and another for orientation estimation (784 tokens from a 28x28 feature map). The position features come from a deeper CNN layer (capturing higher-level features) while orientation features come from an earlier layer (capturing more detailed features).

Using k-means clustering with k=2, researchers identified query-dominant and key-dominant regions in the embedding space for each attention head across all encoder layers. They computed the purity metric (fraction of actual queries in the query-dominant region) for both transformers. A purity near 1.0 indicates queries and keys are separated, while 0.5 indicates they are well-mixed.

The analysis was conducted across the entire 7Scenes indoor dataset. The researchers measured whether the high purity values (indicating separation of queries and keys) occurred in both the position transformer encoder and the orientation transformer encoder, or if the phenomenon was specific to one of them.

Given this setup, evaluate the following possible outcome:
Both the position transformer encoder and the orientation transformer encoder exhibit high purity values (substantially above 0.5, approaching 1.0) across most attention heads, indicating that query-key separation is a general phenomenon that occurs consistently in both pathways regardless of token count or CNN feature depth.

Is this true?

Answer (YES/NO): YES